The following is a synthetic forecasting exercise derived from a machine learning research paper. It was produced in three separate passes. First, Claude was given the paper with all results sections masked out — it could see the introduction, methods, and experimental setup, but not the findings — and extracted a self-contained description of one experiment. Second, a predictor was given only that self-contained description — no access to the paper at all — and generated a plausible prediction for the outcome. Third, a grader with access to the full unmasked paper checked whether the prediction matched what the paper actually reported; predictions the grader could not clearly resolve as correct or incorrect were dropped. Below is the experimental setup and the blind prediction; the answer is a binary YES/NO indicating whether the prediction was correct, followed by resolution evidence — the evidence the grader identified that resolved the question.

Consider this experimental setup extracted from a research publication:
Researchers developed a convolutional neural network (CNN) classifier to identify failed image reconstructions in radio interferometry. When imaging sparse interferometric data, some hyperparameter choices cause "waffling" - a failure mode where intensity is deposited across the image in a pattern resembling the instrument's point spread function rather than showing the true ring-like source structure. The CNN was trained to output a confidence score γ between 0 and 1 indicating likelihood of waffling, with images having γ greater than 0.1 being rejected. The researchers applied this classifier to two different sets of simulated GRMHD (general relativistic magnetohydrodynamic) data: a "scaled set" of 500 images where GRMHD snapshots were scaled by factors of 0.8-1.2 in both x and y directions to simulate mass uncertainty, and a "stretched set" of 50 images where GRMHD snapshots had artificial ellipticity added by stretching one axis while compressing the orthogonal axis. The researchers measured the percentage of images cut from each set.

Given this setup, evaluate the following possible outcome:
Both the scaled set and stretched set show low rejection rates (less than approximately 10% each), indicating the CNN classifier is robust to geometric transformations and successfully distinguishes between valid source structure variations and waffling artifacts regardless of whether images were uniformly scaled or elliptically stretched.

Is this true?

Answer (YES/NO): NO